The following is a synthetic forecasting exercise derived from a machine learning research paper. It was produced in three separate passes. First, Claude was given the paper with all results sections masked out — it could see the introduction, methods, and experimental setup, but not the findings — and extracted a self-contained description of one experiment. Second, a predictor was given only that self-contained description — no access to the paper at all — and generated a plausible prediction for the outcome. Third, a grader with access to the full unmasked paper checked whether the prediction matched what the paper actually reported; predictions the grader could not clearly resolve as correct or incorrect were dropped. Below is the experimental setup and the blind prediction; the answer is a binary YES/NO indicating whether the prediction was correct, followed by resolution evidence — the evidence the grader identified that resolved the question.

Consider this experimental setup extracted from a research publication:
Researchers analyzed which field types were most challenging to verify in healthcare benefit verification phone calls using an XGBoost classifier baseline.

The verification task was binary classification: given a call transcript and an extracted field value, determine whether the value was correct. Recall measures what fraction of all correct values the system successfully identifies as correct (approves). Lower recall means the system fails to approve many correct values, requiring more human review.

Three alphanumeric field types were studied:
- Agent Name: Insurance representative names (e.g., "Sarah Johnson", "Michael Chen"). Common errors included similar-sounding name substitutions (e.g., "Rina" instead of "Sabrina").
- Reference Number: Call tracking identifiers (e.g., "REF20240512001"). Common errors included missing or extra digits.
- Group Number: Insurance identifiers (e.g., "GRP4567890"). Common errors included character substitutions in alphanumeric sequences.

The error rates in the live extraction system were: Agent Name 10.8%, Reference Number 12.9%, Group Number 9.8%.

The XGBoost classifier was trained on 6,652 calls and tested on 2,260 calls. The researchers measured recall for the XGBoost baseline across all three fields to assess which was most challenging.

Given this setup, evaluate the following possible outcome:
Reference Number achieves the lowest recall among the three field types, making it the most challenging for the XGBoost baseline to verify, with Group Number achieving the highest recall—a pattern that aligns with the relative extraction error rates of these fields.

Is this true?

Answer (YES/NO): NO